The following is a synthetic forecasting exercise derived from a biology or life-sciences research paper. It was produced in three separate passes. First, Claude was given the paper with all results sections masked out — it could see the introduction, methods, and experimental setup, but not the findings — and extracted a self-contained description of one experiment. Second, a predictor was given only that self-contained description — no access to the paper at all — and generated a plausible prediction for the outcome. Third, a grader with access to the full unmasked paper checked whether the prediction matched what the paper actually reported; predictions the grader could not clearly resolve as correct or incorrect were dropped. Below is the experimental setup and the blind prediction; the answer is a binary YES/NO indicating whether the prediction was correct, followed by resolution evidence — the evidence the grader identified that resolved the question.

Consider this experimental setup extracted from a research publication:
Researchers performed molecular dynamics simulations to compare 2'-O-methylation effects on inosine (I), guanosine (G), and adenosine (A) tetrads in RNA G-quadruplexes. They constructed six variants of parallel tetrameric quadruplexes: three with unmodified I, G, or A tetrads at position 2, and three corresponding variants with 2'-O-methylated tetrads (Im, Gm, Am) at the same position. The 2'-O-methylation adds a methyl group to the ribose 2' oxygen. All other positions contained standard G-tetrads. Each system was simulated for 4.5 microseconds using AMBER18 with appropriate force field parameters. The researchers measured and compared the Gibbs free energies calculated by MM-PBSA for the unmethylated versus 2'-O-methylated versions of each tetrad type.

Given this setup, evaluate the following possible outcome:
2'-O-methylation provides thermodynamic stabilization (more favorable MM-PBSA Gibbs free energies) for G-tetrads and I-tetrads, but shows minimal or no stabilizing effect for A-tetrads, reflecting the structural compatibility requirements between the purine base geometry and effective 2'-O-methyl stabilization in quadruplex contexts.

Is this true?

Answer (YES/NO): NO